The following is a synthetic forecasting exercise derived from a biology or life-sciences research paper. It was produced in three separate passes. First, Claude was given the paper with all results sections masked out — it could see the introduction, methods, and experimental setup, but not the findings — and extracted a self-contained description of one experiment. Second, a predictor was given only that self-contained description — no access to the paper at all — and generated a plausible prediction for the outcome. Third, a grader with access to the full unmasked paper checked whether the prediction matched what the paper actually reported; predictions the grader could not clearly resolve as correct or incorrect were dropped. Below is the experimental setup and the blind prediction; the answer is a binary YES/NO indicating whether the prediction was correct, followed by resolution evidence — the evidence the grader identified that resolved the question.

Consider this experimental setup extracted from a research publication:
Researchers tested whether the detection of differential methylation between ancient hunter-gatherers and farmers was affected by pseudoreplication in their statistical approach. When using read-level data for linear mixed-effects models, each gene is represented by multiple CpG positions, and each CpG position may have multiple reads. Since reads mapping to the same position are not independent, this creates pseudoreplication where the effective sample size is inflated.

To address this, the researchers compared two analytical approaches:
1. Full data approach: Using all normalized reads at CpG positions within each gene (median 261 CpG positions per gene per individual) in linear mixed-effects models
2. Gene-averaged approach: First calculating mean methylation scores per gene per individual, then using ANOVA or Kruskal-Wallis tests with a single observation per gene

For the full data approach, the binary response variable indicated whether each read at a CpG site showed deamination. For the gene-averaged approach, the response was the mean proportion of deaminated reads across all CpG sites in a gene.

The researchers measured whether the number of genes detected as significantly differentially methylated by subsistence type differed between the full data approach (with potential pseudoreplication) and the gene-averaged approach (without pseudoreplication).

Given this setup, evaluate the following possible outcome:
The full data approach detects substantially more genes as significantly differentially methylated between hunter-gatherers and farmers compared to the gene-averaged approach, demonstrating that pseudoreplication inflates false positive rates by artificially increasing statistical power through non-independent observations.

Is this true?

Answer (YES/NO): YES